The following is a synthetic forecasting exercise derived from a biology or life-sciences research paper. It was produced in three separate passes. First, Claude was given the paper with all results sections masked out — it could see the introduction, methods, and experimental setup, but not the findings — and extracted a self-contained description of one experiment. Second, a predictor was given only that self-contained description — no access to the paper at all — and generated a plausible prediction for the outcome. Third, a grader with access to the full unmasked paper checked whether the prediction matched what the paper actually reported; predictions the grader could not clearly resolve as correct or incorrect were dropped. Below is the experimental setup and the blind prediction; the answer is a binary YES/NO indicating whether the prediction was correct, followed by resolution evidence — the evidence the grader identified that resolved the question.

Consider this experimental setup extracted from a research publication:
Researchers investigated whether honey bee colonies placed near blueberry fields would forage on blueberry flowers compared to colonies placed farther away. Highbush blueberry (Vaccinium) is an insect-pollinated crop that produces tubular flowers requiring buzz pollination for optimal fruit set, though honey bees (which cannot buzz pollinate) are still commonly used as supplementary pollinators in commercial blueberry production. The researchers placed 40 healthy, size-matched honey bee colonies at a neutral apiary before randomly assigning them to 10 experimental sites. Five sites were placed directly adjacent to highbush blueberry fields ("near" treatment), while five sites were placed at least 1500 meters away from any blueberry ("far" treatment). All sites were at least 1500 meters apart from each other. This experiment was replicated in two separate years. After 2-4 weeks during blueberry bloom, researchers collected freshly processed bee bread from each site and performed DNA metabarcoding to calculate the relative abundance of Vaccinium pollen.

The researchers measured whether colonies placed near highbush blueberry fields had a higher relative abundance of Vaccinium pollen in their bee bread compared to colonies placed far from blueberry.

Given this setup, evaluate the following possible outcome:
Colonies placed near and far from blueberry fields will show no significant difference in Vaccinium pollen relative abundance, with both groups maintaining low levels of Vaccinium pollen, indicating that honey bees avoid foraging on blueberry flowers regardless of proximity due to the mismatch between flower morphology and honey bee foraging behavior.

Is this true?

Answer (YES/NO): NO